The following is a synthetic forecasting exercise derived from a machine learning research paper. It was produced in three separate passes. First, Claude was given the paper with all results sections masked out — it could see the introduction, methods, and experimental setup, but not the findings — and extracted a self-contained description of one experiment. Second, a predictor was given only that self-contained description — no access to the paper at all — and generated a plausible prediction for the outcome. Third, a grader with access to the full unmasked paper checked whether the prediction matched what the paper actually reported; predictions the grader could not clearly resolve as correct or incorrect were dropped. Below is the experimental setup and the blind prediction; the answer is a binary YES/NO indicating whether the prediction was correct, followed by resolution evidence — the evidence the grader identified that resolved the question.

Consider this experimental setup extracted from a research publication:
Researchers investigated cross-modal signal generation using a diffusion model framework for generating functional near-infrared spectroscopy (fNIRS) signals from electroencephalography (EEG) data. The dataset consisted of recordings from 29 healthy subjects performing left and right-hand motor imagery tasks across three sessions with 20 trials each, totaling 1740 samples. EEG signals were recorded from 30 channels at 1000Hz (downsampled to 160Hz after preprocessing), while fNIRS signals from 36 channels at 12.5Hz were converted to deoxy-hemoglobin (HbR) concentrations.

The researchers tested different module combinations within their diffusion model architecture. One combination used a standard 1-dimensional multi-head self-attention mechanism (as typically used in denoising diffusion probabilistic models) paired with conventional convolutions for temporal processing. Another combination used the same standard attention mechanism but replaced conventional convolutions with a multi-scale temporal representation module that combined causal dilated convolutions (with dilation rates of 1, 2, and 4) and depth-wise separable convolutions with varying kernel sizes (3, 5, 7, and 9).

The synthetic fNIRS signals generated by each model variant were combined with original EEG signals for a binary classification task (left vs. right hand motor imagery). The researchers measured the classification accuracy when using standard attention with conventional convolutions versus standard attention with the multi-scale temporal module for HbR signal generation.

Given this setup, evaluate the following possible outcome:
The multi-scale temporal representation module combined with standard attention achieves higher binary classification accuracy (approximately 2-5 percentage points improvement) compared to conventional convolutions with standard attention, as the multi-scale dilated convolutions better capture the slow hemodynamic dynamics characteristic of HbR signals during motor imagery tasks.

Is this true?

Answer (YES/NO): NO